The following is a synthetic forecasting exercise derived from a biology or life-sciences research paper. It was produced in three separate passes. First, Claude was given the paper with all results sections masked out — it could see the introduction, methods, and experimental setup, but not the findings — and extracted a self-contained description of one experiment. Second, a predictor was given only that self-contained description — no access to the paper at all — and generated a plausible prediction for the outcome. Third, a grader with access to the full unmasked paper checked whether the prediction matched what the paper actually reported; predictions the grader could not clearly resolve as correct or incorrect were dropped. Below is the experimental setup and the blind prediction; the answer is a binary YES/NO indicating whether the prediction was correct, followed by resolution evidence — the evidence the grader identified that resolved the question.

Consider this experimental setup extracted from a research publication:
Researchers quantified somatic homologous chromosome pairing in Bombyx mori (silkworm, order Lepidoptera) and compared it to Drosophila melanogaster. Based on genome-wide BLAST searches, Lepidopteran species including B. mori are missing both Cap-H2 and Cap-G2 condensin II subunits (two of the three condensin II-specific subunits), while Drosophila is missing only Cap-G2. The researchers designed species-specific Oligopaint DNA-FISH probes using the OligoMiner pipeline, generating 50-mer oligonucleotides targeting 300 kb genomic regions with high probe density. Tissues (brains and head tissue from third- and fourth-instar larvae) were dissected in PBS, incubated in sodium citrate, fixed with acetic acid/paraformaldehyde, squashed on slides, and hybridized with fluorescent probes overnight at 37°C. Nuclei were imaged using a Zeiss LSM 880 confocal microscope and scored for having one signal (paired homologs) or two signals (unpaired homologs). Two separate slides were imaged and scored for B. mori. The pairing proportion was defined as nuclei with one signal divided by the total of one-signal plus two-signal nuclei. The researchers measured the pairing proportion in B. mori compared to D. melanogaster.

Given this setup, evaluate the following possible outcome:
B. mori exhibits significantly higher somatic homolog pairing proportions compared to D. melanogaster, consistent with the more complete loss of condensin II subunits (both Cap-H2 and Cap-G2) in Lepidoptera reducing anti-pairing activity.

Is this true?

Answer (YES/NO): NO